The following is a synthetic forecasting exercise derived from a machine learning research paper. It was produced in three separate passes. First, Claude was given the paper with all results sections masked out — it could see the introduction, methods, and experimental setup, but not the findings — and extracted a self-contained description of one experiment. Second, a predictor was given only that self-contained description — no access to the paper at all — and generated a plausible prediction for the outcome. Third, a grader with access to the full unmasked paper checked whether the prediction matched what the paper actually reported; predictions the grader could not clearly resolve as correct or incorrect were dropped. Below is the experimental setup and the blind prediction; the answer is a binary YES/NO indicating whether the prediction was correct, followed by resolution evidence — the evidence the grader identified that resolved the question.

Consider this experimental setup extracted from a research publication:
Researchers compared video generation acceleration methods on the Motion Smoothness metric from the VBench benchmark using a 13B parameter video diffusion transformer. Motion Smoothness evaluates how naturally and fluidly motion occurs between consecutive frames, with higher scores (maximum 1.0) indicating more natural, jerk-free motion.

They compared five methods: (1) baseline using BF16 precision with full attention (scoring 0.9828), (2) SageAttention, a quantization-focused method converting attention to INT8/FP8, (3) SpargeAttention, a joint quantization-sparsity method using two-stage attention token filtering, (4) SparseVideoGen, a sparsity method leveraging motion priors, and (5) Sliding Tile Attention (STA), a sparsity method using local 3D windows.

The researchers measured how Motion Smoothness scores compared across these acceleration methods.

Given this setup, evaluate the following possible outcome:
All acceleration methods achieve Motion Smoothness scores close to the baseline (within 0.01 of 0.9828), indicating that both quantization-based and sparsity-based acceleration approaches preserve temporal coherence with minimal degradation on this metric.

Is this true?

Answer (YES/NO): NO